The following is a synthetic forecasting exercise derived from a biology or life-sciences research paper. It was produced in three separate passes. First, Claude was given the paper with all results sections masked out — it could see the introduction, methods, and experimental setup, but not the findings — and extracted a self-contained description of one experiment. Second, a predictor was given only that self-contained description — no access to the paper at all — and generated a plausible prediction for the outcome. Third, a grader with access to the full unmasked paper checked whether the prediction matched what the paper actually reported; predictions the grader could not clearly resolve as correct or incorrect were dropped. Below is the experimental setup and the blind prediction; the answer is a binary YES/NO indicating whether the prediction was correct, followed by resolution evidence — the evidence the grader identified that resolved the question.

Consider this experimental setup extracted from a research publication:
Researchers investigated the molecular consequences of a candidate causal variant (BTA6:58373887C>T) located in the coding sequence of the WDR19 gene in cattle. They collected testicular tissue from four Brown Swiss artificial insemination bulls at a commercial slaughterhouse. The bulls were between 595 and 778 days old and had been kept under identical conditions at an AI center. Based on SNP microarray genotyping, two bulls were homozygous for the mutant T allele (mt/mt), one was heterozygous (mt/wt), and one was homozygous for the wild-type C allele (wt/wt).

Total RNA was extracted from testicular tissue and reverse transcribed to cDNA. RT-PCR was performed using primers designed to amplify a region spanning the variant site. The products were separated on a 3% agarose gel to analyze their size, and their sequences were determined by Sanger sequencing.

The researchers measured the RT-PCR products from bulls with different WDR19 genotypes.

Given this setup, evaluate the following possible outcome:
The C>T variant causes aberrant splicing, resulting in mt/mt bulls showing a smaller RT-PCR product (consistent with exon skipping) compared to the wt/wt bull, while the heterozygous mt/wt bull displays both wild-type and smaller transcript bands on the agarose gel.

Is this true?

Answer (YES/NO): NO